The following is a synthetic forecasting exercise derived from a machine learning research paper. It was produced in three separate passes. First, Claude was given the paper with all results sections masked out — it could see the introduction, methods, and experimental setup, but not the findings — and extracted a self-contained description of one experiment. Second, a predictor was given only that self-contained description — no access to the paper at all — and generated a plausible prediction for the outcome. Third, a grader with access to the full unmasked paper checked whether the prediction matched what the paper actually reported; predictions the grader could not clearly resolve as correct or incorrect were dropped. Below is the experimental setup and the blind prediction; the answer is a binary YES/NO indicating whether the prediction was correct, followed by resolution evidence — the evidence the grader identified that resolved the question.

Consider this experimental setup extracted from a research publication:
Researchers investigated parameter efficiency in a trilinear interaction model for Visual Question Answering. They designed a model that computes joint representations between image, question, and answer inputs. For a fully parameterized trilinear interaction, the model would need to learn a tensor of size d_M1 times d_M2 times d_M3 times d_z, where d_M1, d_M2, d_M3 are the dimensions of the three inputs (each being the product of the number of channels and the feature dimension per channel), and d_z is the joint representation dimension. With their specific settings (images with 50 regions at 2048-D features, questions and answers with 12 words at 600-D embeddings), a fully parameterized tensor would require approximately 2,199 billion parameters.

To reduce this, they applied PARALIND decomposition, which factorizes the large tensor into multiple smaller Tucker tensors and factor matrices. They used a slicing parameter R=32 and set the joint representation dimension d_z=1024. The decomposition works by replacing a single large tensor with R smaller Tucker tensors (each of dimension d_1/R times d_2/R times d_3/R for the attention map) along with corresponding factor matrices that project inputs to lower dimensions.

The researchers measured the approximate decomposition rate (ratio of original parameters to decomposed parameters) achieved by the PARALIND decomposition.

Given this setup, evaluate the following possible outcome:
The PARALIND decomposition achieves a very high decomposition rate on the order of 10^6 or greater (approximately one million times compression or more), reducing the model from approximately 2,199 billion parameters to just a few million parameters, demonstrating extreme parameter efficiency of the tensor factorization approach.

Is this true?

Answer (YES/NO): NO